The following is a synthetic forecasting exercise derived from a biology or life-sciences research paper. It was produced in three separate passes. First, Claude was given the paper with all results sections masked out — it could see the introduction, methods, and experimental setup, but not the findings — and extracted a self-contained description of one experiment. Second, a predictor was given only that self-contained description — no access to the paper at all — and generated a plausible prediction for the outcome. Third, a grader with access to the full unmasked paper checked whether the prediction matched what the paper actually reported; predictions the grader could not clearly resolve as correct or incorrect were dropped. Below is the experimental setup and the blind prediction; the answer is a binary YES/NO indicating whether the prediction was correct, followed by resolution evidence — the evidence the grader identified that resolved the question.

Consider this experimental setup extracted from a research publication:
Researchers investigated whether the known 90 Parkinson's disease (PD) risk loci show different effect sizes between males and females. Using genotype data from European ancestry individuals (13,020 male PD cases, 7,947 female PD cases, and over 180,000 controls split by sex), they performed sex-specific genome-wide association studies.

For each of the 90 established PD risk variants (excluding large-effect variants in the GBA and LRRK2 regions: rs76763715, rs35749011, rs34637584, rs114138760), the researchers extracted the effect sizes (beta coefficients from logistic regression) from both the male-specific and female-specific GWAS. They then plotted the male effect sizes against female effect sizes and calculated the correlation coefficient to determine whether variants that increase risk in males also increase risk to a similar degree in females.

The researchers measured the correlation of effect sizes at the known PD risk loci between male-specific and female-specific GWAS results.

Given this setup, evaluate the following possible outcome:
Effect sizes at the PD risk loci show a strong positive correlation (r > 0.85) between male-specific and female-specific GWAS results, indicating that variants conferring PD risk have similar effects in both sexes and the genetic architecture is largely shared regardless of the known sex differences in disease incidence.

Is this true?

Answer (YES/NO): YES